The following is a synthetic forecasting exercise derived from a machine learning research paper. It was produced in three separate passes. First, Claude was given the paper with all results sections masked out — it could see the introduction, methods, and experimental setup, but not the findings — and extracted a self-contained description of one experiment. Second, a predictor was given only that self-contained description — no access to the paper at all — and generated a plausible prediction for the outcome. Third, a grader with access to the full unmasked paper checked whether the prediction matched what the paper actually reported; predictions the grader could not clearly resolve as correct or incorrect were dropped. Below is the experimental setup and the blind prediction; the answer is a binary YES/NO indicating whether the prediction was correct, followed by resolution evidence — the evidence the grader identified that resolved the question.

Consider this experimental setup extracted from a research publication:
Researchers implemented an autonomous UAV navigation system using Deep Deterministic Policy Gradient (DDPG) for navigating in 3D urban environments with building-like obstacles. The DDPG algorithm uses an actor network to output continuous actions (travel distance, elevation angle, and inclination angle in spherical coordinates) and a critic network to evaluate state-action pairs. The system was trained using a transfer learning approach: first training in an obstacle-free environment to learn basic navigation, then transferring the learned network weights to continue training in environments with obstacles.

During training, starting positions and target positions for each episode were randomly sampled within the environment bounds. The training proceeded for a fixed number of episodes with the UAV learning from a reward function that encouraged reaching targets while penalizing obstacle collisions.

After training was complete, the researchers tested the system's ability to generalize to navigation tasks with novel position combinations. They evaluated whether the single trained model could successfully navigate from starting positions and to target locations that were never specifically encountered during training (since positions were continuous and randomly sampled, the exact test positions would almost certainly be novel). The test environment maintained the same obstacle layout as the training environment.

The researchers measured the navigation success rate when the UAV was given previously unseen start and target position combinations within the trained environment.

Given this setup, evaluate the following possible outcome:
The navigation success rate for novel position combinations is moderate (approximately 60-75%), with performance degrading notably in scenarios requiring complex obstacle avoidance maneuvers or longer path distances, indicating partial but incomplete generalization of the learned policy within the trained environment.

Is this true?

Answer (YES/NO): NO